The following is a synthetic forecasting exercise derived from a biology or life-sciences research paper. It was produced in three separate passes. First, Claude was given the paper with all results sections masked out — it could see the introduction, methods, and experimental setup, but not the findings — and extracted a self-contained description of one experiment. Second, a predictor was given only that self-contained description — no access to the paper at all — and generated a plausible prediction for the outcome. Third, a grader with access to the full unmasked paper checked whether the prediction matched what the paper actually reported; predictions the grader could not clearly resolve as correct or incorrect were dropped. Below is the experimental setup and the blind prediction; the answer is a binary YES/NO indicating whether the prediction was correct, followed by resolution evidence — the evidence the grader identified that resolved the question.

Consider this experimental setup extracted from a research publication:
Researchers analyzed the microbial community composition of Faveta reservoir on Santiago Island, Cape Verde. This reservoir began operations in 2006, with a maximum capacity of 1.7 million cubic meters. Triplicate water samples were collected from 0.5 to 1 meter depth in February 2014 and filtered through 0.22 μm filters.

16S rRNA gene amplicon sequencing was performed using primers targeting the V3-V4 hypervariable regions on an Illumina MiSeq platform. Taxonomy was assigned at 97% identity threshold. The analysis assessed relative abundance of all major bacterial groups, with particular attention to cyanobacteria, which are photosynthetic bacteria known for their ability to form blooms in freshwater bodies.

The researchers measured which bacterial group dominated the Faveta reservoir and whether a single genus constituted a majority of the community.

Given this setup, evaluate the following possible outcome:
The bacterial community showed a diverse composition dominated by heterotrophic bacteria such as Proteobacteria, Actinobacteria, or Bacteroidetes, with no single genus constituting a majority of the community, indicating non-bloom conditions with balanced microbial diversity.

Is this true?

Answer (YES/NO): NO